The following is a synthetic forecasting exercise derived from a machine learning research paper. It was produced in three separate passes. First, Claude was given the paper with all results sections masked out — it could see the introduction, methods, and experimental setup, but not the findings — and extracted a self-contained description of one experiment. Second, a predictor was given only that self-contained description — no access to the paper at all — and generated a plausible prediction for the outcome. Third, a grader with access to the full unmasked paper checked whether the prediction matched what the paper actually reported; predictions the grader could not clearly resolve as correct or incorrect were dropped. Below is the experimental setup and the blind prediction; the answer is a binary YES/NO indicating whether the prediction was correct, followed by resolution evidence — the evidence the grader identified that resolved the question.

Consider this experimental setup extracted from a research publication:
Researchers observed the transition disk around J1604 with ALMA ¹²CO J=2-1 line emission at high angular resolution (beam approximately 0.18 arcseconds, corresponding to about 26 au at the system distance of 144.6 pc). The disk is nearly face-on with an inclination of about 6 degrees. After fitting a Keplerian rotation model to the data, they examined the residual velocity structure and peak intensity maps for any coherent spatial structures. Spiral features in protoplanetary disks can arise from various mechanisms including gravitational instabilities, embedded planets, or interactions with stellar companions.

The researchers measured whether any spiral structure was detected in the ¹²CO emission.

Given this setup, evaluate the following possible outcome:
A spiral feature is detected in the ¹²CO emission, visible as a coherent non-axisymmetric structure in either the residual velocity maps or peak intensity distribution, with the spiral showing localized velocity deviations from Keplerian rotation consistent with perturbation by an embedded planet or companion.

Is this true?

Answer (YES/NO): YES